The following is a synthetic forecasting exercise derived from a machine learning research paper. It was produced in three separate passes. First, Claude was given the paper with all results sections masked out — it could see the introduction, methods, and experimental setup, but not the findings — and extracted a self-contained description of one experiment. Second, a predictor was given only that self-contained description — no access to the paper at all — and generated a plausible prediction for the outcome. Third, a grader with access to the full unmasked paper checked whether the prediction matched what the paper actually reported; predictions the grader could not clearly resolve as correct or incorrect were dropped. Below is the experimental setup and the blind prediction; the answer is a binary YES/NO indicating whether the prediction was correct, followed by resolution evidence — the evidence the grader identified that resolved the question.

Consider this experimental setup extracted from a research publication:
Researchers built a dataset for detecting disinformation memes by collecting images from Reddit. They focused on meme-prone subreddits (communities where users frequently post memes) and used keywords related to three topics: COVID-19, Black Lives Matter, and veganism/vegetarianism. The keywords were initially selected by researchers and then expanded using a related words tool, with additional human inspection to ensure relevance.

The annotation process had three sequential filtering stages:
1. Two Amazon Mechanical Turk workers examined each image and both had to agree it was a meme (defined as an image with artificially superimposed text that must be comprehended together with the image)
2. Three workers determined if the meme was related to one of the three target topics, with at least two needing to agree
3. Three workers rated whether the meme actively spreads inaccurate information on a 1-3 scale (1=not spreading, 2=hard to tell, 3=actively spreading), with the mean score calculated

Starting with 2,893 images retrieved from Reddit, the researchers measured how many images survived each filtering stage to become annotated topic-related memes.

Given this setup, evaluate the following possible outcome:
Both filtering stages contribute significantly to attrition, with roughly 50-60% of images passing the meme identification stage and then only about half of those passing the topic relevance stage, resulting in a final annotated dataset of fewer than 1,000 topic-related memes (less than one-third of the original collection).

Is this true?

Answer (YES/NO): NO